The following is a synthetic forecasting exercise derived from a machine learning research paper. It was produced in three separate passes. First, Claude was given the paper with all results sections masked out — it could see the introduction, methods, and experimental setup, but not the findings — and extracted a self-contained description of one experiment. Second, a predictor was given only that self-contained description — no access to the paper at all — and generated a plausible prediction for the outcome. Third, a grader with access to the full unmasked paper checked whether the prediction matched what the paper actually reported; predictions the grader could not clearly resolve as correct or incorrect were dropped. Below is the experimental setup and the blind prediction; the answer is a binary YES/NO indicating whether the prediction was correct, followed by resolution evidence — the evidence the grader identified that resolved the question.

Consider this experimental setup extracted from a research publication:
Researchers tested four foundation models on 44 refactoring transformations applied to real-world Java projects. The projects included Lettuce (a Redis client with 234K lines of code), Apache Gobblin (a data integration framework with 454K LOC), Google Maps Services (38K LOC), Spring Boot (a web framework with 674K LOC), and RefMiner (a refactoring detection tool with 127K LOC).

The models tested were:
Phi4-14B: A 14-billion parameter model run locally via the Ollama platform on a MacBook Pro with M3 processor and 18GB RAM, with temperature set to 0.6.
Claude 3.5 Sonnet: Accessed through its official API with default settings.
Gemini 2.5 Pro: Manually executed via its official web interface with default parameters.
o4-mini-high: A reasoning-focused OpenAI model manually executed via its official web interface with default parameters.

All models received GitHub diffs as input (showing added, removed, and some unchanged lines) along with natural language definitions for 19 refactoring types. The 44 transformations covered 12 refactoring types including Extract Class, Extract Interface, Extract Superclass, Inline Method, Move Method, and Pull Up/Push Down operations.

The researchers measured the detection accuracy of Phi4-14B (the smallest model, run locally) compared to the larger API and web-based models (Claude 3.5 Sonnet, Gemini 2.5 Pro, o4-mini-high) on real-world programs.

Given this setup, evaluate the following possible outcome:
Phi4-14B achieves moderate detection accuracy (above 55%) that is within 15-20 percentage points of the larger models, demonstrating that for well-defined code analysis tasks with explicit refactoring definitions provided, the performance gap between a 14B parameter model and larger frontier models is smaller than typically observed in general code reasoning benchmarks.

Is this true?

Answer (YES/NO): NO